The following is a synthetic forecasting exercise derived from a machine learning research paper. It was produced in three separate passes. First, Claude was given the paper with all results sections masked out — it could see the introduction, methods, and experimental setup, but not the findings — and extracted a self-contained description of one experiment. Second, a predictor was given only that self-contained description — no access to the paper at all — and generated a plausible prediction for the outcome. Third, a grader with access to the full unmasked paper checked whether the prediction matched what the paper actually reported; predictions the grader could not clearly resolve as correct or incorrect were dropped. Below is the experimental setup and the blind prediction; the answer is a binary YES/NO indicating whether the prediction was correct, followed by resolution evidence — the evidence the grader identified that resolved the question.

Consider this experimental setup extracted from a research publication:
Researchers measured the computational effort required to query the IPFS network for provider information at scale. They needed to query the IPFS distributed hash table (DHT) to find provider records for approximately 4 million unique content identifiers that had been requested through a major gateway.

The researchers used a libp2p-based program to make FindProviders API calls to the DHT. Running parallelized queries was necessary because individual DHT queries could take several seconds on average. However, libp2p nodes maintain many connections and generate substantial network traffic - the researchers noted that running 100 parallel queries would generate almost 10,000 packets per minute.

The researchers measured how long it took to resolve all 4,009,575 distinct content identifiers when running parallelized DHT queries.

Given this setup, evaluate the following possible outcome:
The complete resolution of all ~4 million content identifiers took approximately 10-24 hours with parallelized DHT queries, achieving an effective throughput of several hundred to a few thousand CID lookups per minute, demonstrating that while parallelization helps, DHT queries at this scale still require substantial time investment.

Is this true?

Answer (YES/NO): NO